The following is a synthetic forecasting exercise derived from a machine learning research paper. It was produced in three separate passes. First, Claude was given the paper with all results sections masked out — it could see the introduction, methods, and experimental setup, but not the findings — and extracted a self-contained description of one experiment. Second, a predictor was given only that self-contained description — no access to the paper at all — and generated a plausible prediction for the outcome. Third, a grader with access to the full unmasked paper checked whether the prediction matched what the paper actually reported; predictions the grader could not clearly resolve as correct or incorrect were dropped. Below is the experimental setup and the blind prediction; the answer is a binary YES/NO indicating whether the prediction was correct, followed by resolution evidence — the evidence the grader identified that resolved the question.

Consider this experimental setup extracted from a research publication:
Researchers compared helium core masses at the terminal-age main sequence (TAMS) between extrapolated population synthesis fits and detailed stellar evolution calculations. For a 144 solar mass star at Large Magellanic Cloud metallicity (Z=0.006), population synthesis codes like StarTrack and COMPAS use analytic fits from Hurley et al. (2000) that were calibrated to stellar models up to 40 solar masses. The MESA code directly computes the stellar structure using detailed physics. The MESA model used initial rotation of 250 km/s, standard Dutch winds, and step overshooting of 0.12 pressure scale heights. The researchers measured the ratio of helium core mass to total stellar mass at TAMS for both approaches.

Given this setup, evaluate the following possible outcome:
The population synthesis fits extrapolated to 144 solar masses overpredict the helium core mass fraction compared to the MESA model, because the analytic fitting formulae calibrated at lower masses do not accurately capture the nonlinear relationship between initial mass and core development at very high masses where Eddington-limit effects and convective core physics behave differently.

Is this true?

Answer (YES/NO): NO